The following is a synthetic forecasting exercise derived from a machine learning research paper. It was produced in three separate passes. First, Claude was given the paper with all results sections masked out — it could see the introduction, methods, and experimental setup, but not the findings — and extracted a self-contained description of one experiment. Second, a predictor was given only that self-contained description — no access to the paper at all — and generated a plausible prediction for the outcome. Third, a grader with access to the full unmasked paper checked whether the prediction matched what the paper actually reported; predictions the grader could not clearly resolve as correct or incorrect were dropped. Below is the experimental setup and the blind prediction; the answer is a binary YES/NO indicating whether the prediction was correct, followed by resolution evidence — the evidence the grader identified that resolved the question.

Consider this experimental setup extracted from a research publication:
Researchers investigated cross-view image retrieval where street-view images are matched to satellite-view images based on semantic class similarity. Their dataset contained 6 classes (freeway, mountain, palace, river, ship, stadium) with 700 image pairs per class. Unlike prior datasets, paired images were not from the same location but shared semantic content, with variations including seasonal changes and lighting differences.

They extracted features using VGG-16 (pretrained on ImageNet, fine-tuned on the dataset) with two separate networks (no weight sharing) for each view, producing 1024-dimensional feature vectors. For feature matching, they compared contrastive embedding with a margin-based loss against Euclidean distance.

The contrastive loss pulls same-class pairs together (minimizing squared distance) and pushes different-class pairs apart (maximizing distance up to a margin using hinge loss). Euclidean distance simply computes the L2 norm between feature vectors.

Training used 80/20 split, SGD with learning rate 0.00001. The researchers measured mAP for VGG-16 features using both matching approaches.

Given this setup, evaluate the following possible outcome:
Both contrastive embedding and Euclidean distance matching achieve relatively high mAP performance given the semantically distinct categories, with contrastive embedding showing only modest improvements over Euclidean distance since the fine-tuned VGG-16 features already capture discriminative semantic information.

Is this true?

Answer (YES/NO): NO